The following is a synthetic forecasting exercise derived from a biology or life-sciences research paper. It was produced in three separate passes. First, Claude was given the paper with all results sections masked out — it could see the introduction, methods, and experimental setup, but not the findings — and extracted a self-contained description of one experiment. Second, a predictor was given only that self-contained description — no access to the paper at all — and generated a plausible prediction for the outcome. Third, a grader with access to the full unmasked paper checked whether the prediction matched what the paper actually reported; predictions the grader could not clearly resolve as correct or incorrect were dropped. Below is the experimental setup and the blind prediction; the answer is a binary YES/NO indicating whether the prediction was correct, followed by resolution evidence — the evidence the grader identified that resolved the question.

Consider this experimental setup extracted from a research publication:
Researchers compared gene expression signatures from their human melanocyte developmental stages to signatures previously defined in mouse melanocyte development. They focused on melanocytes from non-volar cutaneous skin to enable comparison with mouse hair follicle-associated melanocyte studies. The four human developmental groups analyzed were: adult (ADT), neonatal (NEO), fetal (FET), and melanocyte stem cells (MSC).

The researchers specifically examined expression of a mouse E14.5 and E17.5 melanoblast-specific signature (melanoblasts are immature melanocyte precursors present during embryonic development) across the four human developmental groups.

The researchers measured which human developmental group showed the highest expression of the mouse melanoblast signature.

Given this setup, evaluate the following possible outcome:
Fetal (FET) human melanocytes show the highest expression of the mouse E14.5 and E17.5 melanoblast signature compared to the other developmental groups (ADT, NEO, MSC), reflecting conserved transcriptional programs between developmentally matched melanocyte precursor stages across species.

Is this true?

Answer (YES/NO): NO